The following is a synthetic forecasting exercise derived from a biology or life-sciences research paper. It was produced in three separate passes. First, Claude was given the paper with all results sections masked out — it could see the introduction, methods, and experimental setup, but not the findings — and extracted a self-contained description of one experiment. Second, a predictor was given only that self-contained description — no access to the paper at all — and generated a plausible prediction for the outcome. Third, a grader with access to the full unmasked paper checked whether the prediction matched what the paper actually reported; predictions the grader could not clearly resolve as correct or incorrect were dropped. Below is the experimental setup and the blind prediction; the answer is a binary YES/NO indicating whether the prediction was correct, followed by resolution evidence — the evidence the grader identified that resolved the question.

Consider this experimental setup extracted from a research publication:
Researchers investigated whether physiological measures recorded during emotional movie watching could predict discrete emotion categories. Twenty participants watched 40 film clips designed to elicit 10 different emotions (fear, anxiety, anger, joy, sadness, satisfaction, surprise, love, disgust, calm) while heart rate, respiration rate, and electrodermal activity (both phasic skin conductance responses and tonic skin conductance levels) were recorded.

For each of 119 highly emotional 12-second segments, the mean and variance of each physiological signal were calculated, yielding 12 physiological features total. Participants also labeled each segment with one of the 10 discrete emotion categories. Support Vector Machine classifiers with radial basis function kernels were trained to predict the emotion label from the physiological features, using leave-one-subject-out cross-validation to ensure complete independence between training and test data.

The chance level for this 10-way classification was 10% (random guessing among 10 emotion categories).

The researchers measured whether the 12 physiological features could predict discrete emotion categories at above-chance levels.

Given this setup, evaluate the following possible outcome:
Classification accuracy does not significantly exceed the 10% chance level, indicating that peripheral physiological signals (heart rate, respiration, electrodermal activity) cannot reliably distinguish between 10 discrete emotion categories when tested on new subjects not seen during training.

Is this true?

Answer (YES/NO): NO